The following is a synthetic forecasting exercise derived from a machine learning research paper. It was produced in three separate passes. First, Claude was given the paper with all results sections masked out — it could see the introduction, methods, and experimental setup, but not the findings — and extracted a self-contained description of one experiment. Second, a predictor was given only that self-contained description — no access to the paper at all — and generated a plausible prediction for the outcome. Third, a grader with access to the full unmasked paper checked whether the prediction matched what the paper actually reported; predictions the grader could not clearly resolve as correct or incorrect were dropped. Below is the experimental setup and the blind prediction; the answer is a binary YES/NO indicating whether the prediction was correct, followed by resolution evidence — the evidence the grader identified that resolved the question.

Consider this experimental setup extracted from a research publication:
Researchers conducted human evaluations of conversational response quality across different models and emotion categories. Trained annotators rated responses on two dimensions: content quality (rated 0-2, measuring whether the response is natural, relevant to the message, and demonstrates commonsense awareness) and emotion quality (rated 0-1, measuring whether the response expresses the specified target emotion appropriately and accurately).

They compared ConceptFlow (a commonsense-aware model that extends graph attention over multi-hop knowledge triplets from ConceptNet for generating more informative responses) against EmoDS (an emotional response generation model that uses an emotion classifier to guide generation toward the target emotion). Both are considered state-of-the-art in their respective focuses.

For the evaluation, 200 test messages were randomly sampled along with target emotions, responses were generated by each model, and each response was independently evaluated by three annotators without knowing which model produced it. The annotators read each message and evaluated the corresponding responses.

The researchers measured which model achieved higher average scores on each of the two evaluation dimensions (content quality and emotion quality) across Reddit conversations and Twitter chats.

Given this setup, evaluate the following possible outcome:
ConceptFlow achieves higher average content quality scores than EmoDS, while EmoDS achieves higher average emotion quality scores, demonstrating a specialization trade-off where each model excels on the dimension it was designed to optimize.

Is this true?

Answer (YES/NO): YES